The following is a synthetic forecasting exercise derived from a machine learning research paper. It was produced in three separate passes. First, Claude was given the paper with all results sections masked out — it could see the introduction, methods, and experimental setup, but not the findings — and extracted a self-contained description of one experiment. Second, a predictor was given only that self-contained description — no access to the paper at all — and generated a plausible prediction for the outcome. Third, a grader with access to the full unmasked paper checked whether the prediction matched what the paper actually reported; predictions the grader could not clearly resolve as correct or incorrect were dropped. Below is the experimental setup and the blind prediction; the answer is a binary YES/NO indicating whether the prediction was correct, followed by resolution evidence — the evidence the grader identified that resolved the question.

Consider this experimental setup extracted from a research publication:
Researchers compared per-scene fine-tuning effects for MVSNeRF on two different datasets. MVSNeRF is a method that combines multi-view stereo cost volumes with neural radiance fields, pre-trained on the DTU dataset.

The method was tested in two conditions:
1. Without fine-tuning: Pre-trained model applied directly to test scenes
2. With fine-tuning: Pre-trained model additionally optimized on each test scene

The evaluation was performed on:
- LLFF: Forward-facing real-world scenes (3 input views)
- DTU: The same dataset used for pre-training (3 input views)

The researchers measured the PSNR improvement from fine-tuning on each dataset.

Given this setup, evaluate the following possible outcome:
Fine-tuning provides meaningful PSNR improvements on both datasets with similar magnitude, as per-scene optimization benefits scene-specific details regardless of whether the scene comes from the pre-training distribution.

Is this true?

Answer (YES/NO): NO